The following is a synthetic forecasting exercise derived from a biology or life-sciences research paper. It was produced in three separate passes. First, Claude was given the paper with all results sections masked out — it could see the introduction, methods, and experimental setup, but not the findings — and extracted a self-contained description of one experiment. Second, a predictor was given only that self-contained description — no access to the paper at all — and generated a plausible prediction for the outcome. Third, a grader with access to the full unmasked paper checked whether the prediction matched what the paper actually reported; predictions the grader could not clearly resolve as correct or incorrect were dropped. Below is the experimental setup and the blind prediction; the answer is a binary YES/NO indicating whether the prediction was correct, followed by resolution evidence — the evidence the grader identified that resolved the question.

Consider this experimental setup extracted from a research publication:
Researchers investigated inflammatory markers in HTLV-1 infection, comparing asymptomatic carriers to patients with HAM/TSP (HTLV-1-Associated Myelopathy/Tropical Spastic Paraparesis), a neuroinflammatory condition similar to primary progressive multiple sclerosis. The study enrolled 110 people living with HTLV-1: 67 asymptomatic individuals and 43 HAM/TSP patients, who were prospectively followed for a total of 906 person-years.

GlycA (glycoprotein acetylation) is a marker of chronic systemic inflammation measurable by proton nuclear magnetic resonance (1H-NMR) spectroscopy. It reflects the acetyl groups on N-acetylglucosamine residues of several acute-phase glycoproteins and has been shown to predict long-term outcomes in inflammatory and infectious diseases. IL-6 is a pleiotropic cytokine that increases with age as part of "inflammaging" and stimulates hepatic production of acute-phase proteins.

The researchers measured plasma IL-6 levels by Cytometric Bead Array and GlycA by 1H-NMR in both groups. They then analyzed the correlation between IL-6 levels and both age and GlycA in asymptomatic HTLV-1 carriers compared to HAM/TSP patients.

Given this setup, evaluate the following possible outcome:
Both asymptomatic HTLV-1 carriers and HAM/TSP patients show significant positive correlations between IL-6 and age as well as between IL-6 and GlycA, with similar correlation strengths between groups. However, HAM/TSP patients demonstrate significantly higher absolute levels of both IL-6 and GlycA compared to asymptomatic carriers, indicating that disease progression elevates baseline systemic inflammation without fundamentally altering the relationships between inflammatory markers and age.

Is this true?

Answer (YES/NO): NO